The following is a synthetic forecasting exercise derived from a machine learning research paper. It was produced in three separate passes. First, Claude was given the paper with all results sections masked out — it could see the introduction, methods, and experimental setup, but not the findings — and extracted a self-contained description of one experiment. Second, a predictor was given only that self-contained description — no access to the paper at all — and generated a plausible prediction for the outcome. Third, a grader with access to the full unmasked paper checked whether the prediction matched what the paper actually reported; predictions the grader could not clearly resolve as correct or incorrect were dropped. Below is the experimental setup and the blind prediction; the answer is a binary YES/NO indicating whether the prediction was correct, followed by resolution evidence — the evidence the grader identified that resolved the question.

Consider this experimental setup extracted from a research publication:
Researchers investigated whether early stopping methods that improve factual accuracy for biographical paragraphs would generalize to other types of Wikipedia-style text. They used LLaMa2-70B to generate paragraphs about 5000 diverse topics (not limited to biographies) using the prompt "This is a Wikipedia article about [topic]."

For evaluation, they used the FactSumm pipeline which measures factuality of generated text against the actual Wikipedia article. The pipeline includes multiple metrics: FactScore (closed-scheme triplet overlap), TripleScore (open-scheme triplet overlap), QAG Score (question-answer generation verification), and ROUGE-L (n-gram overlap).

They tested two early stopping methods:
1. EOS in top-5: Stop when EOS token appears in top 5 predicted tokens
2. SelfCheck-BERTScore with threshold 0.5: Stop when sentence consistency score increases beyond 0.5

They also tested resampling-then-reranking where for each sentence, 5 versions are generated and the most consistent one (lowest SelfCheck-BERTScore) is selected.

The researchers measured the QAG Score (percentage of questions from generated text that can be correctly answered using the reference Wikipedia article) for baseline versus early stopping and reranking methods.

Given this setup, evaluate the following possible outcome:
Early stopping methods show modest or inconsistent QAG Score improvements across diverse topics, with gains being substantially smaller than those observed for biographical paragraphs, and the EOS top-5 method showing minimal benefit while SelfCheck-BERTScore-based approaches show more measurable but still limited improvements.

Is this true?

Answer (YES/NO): NO